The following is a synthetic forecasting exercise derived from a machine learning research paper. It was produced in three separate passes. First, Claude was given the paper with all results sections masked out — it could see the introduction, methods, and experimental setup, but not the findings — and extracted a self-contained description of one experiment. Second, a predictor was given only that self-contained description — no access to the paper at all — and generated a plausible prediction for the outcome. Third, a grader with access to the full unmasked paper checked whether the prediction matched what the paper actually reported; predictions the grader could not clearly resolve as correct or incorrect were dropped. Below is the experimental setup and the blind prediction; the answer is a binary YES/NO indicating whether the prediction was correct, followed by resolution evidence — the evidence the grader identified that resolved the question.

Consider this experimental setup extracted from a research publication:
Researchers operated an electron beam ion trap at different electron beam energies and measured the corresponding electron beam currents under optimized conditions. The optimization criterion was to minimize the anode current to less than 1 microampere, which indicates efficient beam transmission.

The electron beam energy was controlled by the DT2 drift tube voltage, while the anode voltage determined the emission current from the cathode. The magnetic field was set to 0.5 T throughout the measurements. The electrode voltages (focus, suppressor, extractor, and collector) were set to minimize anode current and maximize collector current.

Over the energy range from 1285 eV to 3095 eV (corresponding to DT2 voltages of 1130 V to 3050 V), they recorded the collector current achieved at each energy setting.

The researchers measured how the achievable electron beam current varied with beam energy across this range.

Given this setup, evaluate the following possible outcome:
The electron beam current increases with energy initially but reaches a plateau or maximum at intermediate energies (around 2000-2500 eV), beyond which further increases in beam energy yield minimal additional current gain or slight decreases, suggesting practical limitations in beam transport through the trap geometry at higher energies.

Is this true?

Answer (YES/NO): NO